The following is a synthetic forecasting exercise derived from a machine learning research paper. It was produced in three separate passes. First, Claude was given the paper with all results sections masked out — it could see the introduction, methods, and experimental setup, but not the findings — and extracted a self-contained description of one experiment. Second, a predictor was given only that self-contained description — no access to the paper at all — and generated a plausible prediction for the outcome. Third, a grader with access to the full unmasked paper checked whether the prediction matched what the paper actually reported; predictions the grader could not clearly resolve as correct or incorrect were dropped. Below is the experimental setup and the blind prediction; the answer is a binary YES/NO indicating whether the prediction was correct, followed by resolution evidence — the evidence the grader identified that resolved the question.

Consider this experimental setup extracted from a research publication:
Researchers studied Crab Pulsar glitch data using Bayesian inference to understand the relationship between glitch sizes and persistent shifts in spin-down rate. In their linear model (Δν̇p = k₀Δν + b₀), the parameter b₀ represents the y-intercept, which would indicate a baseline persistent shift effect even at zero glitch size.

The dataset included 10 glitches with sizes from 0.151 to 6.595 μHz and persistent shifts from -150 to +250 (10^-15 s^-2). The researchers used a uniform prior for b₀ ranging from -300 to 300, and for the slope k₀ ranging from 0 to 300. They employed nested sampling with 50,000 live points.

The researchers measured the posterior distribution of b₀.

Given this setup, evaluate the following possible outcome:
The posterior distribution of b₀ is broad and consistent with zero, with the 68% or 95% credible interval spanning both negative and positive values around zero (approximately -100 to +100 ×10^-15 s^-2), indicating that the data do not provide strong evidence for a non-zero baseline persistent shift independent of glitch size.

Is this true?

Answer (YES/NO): NO